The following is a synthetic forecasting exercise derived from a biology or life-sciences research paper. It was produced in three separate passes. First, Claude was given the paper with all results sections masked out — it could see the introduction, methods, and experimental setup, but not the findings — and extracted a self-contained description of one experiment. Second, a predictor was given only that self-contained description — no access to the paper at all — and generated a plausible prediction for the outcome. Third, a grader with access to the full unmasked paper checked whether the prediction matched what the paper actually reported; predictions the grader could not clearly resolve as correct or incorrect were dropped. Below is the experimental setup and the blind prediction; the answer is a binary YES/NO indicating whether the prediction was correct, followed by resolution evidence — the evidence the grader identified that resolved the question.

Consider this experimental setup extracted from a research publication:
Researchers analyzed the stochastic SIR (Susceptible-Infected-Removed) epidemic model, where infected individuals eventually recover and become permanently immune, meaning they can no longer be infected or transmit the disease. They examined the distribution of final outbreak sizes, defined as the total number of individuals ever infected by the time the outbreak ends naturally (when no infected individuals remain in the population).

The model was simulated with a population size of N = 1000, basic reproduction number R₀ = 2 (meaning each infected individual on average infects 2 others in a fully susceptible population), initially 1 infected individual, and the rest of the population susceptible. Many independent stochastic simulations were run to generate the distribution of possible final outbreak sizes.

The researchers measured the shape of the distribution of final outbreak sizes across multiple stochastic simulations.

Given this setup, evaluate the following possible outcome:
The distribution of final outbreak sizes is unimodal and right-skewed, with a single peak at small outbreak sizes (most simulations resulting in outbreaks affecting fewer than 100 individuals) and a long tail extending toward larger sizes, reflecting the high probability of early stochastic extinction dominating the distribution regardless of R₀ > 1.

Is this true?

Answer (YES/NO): NO